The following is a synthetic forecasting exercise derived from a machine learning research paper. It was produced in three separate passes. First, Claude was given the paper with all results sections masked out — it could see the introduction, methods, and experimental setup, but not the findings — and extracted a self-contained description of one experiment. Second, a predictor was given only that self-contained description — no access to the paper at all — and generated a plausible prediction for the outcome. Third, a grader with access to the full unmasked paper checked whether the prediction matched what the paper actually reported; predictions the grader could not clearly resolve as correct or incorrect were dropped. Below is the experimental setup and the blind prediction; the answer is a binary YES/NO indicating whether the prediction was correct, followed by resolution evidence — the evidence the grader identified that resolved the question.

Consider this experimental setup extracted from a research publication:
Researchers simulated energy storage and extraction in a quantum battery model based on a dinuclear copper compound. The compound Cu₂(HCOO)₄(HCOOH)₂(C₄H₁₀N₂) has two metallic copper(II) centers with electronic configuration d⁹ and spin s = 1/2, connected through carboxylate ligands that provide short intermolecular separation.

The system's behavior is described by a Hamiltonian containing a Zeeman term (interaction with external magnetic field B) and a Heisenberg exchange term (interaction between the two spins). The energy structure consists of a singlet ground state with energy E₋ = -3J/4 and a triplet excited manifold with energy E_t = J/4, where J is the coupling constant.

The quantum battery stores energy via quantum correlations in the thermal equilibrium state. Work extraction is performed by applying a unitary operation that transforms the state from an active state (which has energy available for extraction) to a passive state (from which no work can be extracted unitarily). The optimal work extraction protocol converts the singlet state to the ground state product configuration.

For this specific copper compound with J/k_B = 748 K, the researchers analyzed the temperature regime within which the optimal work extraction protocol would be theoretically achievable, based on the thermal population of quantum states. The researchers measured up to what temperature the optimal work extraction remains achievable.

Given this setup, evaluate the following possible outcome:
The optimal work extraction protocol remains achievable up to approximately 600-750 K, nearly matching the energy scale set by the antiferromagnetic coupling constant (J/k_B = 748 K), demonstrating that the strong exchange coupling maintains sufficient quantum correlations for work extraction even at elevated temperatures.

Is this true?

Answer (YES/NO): NO